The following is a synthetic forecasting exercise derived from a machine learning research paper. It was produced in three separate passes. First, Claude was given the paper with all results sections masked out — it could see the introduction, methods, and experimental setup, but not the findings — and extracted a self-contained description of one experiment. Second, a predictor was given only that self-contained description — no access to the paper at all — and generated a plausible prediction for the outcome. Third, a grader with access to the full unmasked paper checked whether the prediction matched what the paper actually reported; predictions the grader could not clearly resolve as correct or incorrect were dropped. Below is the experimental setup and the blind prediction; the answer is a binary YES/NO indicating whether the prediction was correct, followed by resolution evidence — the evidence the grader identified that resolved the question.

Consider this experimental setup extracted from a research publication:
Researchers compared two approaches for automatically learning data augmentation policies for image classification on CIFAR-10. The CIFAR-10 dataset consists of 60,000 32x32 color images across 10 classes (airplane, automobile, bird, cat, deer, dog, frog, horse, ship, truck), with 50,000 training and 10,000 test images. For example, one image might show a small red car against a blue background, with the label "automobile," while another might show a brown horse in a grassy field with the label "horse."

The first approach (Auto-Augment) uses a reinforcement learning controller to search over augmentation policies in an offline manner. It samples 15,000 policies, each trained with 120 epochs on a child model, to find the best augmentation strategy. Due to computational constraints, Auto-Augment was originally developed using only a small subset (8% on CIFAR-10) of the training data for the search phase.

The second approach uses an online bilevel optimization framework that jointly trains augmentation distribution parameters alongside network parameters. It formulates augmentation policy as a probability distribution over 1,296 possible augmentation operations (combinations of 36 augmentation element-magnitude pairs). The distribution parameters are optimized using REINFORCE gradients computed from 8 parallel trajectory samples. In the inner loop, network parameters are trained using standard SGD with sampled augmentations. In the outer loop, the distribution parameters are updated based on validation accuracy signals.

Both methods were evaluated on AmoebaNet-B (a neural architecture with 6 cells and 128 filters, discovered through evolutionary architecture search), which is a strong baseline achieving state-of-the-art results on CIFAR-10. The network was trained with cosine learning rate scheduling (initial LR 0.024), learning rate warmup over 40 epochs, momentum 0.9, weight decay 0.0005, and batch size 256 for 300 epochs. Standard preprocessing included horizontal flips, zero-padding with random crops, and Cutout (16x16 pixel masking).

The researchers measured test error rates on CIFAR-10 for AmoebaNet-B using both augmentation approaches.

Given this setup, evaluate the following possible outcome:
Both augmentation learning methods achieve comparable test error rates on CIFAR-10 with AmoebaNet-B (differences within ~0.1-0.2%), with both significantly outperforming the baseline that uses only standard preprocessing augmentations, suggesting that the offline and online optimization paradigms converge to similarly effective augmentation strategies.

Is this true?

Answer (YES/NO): YES